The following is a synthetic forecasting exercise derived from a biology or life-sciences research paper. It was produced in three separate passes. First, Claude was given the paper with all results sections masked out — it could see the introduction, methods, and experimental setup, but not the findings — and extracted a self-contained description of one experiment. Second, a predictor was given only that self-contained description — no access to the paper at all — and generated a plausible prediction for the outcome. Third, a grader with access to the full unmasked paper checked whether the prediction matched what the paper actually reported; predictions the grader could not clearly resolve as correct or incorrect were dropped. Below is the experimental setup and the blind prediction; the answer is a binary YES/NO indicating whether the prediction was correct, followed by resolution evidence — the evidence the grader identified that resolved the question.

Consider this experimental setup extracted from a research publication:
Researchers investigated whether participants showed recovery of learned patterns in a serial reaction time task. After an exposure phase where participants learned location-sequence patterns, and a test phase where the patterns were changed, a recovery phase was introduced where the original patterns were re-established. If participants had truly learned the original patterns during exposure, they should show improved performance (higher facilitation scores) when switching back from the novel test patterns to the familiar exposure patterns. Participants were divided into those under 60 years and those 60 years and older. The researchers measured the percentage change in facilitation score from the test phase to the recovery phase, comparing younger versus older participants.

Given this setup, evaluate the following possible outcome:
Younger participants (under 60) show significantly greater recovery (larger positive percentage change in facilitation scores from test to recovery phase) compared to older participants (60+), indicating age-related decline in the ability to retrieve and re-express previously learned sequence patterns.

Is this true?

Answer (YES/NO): NO